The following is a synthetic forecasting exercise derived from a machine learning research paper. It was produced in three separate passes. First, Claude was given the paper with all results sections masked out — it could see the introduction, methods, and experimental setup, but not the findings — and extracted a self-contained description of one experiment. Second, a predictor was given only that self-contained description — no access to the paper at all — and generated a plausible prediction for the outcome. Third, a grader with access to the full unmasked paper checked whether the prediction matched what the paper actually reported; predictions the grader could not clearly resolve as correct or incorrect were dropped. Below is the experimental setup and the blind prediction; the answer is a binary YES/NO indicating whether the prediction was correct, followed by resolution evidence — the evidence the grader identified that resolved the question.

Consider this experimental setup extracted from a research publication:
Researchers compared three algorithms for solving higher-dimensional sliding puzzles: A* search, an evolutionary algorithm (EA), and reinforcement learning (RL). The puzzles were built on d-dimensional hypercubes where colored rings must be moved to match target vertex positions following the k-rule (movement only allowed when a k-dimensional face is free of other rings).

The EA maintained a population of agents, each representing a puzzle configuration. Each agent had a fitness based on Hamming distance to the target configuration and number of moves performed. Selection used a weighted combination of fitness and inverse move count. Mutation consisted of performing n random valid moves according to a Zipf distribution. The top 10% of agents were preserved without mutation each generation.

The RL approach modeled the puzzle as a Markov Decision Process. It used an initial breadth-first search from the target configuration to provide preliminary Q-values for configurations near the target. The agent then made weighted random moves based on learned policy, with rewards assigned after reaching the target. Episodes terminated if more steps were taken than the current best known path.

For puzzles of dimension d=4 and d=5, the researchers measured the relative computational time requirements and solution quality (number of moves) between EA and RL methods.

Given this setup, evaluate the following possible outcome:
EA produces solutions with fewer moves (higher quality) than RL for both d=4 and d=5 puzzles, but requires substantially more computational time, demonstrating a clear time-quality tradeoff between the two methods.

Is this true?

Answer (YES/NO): NO